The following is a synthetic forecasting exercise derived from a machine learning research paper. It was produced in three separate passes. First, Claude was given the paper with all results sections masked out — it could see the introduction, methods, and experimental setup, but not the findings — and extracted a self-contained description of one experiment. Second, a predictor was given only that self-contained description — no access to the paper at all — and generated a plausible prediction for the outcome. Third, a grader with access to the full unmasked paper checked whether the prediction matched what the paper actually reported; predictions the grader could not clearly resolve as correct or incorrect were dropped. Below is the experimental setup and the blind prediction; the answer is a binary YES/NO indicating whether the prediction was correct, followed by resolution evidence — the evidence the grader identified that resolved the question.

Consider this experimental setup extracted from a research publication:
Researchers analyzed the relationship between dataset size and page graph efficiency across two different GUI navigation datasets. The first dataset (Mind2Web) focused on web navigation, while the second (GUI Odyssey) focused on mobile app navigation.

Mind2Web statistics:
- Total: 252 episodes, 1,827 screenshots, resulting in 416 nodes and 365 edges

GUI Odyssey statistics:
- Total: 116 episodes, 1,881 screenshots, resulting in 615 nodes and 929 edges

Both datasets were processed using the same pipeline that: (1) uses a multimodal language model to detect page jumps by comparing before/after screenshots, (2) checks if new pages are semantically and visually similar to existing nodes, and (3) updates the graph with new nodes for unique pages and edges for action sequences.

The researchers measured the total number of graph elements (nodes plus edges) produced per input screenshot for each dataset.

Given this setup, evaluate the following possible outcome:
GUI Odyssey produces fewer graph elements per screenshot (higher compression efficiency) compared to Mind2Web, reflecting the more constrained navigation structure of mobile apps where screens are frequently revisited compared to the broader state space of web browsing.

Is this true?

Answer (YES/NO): NO